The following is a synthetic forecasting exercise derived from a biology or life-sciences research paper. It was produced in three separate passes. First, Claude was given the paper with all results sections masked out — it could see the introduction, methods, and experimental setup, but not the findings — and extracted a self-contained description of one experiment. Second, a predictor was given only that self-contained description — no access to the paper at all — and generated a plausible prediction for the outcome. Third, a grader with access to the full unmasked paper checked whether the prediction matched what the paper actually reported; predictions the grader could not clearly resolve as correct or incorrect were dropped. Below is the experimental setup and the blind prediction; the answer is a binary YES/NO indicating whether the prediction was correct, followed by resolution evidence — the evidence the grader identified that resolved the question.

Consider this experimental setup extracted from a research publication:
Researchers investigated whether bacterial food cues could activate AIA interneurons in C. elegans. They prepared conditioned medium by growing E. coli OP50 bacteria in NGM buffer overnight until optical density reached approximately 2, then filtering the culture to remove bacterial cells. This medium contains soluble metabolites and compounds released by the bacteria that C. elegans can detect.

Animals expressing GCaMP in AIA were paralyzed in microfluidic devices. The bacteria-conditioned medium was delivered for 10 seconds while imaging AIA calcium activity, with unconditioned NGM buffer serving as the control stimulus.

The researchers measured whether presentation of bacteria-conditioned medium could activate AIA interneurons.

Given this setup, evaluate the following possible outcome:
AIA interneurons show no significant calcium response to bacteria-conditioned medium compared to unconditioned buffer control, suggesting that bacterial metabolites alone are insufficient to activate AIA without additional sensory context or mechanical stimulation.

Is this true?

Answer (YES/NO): NO